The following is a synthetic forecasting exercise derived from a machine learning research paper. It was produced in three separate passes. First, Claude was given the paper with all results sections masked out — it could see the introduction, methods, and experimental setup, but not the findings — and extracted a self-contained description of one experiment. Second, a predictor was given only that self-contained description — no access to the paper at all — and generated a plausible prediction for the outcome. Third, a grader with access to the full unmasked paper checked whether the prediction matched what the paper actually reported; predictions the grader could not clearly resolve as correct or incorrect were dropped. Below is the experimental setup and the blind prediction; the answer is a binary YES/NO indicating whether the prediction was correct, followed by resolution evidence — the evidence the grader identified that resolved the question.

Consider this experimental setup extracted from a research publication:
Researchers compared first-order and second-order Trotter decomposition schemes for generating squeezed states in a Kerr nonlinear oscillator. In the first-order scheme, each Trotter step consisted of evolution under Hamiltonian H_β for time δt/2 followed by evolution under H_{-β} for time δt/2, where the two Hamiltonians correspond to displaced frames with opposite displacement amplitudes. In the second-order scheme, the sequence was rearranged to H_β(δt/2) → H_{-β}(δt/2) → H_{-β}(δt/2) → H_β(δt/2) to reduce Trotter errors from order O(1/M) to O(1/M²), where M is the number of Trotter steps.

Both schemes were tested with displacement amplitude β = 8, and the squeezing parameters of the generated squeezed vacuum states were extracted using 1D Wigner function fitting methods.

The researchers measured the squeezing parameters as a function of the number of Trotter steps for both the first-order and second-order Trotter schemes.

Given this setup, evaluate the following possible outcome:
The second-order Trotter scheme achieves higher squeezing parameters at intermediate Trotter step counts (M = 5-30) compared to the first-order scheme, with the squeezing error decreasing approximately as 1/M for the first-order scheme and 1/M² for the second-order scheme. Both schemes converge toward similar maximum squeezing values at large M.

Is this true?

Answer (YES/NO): NO